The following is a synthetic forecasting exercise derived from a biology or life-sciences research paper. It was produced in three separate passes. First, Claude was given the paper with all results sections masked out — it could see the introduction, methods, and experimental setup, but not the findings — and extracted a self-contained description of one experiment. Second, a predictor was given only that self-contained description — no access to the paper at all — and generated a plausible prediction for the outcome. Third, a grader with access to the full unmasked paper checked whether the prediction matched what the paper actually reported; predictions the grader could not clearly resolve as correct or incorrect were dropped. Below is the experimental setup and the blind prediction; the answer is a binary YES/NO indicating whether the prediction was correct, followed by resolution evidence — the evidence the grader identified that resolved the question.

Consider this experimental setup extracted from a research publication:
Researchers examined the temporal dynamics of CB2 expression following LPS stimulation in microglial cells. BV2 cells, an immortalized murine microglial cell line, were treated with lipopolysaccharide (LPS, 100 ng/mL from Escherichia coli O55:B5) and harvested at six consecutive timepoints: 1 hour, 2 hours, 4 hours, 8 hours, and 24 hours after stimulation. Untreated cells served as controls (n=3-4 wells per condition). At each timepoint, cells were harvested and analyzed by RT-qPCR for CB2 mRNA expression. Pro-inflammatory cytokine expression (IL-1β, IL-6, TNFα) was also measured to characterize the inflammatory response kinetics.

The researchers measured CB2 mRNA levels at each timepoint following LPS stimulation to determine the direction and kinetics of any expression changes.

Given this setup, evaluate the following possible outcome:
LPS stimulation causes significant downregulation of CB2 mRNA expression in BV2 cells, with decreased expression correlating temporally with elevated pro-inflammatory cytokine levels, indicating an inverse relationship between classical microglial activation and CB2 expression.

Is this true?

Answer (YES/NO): YES